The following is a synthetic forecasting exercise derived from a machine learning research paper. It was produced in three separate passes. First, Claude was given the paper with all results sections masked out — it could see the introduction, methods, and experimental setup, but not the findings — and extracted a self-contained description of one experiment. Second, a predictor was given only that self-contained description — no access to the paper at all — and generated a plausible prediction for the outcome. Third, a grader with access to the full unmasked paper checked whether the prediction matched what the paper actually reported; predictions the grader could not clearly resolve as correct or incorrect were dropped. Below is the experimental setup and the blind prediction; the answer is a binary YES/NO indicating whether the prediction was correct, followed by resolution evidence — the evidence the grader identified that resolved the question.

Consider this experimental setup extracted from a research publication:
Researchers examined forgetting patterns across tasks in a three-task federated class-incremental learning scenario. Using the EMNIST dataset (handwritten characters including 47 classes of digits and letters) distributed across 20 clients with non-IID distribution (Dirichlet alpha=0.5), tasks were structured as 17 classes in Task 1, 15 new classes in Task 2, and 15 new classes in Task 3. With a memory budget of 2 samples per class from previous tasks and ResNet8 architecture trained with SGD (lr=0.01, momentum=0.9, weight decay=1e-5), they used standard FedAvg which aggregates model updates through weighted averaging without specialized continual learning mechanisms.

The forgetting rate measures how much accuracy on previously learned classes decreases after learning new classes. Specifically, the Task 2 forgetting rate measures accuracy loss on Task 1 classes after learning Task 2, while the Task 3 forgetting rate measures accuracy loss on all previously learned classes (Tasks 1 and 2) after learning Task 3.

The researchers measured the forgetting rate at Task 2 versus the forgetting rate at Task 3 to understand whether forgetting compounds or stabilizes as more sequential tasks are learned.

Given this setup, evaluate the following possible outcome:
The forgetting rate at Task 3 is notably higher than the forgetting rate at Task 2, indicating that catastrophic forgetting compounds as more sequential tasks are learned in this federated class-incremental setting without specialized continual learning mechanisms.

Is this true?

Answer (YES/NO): NO